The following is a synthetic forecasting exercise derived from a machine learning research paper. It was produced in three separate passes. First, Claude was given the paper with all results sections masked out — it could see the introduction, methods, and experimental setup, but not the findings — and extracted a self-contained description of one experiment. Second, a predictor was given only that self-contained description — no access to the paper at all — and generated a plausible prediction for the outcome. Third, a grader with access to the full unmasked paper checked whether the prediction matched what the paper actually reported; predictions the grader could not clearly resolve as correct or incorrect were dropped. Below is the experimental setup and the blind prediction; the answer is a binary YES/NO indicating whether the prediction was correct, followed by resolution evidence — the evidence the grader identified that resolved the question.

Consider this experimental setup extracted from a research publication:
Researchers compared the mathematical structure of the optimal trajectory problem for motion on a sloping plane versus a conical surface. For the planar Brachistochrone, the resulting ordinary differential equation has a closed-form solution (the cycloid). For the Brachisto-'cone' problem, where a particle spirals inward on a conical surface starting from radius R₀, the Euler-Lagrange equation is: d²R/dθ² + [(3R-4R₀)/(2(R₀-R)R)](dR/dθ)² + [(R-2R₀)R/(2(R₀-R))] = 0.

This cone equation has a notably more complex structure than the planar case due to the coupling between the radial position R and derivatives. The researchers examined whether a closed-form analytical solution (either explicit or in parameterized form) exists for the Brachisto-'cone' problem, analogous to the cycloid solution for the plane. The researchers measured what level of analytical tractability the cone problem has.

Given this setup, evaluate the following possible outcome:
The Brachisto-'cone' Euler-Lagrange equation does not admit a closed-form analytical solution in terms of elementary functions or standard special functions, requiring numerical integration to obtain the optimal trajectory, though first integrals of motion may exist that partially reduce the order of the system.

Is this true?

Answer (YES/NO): YES